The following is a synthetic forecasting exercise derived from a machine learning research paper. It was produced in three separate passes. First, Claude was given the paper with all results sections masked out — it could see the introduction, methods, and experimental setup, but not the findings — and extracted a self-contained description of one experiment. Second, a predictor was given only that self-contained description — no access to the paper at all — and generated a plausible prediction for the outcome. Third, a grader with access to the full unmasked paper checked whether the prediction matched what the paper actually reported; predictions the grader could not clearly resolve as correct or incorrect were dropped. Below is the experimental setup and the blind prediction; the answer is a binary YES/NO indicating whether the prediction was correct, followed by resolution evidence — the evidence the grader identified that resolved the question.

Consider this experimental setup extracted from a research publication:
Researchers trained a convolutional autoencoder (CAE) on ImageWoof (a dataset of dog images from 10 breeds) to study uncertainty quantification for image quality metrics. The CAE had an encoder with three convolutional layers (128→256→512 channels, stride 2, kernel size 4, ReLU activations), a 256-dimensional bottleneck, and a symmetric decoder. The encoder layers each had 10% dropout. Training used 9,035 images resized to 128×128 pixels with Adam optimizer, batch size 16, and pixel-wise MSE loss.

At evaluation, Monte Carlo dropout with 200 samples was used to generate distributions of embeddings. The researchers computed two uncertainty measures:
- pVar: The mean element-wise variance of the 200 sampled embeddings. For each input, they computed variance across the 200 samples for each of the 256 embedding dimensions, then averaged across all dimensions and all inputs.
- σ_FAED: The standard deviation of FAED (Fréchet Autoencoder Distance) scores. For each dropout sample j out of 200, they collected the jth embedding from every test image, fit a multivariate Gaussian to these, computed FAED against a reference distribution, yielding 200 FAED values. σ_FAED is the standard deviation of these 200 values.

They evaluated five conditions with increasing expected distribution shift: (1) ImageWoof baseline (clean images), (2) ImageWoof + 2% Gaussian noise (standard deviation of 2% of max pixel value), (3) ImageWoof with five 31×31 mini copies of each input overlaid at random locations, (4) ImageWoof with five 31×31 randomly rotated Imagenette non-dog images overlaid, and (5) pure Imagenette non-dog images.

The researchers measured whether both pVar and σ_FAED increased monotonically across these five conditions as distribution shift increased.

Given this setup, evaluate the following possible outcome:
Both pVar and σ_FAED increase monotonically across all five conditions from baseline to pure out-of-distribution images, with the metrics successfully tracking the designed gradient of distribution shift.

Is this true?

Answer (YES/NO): NO